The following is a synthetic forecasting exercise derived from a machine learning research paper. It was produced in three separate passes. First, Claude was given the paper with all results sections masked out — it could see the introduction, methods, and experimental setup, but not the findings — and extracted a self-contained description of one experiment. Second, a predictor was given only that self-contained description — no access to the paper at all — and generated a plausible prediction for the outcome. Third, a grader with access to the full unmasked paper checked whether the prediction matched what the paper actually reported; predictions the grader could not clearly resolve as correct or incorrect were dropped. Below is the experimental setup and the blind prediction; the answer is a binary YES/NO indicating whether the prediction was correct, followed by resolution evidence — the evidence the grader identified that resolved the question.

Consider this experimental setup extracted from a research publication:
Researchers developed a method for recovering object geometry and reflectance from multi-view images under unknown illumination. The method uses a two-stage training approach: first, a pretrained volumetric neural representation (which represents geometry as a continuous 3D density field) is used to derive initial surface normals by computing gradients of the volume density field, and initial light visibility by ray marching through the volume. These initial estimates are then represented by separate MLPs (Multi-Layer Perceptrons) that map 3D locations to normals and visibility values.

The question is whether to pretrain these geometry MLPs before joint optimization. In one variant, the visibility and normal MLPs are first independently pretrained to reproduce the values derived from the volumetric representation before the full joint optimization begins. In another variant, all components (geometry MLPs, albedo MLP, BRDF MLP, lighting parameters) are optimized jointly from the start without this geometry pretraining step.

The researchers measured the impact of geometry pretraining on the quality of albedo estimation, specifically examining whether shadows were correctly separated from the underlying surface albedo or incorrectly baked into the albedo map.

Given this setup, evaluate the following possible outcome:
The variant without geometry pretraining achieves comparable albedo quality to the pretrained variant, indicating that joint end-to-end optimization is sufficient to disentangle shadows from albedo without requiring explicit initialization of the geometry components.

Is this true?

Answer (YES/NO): NO